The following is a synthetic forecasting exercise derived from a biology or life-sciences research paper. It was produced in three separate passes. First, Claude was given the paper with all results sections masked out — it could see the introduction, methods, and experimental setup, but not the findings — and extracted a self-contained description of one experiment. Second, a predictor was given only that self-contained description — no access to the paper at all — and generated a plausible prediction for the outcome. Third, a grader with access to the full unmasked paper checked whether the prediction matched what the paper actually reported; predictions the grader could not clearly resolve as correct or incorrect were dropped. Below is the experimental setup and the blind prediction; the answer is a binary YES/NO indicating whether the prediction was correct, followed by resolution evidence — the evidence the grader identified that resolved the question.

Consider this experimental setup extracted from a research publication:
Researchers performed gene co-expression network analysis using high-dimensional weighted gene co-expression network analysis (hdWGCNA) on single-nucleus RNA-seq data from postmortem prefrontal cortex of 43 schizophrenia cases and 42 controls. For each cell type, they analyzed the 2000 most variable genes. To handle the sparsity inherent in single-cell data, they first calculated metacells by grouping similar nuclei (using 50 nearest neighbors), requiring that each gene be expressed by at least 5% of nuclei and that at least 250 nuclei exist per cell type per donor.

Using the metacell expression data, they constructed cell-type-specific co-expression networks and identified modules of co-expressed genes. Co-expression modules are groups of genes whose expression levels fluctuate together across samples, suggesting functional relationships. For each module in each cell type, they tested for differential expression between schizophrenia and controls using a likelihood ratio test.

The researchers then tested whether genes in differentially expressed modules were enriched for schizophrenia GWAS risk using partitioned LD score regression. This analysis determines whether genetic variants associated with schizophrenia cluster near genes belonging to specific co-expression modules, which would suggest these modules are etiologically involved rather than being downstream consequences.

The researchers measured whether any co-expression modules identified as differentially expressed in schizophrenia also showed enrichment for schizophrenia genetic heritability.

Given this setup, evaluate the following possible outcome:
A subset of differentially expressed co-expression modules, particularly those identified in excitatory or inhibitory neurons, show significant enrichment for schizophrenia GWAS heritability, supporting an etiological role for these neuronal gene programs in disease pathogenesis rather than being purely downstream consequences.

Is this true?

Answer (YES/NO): YES